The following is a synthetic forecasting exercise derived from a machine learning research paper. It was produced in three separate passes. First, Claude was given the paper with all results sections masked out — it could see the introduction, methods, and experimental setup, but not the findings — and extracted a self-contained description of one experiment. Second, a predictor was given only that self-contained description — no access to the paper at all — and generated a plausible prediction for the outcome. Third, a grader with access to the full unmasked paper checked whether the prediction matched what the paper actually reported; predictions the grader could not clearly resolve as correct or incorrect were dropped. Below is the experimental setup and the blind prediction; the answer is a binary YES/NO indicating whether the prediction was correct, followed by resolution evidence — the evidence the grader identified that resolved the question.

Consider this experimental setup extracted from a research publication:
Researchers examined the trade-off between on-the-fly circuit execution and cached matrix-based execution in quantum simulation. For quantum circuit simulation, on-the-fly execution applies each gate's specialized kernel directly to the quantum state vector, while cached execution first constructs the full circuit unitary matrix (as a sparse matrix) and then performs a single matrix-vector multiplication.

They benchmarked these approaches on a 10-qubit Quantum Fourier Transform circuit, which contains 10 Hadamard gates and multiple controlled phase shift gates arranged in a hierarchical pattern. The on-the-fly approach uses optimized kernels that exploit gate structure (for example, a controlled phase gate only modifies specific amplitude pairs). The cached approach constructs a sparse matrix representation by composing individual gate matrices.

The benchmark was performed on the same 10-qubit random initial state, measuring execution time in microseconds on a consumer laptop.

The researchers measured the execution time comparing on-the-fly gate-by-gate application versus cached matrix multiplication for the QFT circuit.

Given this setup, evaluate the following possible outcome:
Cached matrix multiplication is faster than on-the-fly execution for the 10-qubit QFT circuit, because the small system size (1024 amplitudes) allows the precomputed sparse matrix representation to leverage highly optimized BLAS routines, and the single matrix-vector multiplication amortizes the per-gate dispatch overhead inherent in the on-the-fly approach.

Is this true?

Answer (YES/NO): NO